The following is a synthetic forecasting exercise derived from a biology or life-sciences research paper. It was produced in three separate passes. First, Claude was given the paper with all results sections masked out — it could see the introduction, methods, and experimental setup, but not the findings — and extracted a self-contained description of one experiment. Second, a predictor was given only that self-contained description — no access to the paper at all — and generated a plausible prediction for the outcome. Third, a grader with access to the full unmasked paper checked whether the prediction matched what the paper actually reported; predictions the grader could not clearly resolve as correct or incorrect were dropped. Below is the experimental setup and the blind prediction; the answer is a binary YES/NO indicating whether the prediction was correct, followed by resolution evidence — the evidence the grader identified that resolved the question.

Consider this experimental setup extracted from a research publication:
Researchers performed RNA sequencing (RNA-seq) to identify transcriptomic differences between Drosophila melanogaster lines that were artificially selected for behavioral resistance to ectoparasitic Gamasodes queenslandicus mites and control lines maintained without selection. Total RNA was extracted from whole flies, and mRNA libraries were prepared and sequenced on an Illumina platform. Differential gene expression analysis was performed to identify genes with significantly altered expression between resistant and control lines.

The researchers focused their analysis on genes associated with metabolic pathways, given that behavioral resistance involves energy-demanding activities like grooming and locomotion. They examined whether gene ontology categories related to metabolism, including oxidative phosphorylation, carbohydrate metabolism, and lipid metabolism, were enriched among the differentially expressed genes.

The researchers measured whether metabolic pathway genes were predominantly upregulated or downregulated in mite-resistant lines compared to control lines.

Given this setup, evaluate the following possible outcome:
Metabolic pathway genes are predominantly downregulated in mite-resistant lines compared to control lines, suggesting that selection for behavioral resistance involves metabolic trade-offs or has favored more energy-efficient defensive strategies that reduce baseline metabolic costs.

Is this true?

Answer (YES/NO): NO